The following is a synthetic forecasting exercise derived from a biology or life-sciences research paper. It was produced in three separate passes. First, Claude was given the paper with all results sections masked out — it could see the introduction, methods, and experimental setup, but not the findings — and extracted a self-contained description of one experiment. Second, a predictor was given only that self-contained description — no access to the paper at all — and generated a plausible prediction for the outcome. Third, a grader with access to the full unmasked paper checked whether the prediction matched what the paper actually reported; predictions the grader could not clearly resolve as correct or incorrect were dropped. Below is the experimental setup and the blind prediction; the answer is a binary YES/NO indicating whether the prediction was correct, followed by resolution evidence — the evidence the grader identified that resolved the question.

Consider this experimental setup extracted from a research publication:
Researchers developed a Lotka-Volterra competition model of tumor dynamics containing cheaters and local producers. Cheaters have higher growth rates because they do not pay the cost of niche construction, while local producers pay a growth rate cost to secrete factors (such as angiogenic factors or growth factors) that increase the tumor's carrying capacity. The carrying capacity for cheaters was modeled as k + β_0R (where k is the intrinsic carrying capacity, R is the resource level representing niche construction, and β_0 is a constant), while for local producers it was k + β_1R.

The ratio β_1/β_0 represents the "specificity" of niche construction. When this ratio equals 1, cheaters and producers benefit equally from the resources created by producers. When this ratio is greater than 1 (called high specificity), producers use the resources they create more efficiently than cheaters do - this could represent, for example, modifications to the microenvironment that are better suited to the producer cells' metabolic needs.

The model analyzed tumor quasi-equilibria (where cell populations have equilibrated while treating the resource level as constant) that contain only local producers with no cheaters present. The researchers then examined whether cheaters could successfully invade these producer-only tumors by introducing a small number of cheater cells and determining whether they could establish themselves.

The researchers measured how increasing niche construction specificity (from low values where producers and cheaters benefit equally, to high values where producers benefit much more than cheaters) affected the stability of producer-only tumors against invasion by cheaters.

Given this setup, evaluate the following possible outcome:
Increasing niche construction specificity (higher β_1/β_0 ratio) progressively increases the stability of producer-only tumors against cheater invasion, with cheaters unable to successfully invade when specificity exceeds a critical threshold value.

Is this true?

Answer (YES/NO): YES